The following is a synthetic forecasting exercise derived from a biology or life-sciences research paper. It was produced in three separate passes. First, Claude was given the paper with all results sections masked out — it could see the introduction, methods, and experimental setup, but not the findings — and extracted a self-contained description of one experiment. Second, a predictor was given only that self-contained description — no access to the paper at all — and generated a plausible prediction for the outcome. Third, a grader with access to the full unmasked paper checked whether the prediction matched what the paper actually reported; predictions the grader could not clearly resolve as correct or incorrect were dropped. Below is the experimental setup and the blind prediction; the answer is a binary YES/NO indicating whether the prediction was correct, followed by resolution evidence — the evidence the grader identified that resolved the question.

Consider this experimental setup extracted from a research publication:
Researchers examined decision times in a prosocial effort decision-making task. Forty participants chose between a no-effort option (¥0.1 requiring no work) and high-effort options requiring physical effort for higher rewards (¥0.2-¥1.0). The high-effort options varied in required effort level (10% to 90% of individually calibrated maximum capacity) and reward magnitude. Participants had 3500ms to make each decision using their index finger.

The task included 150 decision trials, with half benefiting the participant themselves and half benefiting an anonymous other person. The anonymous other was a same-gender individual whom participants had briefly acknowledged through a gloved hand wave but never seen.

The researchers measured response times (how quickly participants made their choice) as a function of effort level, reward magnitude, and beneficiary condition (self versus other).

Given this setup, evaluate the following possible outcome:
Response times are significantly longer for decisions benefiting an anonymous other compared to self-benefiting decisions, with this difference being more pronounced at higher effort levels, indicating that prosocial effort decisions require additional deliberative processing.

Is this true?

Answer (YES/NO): NO